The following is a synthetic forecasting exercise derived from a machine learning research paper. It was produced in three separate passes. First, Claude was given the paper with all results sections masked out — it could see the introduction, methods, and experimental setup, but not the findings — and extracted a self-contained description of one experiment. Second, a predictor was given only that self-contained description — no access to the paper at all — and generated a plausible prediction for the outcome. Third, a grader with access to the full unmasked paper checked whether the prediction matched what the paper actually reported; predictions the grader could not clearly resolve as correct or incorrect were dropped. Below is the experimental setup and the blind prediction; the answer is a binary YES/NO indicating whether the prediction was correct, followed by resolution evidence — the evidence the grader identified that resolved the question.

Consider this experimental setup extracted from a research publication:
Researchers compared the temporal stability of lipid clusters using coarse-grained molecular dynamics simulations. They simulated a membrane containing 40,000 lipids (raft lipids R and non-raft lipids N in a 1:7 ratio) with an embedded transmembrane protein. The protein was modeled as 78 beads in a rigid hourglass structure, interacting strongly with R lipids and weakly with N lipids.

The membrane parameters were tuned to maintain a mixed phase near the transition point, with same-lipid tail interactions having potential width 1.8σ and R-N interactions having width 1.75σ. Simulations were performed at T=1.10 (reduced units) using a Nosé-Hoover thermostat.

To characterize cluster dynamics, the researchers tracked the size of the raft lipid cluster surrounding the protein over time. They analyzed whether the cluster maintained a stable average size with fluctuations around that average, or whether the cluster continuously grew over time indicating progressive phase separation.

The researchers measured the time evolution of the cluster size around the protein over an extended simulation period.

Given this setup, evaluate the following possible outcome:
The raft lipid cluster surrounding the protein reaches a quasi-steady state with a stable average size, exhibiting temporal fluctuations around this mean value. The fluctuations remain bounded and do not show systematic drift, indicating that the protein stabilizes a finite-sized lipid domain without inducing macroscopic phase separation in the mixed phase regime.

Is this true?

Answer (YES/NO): YES